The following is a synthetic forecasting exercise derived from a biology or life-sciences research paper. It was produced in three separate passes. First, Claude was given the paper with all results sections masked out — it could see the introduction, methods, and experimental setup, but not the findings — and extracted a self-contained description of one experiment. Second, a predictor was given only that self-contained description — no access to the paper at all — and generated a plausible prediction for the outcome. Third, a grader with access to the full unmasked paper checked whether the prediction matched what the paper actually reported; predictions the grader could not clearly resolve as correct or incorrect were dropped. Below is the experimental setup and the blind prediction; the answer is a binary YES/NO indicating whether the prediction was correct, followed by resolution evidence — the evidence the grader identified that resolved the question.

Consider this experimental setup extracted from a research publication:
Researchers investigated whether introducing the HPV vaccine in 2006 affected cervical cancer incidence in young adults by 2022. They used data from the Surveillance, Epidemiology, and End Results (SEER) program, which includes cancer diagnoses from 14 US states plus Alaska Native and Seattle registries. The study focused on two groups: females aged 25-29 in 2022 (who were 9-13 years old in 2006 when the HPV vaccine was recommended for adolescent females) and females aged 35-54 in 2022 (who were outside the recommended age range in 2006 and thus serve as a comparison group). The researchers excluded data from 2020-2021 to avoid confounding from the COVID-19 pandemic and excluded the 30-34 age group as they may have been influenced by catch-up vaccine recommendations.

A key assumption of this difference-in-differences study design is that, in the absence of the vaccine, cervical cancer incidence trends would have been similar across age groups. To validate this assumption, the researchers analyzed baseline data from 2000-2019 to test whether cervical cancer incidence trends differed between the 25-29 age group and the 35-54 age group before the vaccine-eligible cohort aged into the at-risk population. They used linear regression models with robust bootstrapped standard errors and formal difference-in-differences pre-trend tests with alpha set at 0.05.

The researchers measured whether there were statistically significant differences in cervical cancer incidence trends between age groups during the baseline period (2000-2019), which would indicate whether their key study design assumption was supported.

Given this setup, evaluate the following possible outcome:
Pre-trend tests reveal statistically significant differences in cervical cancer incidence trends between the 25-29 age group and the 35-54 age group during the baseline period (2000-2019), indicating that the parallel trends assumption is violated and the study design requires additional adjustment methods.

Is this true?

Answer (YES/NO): NO